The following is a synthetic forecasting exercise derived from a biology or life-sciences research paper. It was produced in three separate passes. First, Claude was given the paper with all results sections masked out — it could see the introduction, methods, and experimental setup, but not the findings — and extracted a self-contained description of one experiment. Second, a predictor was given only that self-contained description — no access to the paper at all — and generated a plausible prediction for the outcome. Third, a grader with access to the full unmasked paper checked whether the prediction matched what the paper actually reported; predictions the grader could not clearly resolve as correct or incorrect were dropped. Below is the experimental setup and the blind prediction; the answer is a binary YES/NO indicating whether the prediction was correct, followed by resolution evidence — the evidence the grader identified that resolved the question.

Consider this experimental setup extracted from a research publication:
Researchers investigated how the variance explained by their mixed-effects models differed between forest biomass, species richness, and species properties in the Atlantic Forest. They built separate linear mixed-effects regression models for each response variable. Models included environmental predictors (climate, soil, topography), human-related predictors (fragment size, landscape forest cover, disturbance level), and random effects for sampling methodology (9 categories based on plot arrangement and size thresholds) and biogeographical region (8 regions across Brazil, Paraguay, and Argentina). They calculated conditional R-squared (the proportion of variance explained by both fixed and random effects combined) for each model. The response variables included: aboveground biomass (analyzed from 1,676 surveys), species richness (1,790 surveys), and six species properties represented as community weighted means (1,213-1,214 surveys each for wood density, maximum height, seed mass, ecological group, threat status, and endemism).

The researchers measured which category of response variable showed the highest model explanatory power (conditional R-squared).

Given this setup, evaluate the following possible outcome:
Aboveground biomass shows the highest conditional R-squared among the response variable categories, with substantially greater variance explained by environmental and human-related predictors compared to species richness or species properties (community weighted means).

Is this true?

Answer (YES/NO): NO